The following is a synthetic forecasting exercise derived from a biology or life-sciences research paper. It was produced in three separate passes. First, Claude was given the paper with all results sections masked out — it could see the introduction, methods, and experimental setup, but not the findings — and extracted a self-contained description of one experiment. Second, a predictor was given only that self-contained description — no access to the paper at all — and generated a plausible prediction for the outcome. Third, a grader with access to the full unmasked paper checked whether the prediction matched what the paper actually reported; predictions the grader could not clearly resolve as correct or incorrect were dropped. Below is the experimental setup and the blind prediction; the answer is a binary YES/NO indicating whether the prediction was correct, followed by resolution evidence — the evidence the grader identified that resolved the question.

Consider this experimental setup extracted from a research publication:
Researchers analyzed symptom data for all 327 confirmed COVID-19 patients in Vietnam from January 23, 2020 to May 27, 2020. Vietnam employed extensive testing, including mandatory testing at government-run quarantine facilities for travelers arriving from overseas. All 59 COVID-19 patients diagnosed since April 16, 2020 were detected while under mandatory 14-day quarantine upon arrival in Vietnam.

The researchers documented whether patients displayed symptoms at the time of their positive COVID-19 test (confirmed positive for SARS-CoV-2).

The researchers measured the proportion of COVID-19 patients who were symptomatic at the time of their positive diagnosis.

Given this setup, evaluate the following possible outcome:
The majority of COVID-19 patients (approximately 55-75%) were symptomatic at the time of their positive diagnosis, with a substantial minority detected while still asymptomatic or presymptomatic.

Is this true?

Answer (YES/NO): NO